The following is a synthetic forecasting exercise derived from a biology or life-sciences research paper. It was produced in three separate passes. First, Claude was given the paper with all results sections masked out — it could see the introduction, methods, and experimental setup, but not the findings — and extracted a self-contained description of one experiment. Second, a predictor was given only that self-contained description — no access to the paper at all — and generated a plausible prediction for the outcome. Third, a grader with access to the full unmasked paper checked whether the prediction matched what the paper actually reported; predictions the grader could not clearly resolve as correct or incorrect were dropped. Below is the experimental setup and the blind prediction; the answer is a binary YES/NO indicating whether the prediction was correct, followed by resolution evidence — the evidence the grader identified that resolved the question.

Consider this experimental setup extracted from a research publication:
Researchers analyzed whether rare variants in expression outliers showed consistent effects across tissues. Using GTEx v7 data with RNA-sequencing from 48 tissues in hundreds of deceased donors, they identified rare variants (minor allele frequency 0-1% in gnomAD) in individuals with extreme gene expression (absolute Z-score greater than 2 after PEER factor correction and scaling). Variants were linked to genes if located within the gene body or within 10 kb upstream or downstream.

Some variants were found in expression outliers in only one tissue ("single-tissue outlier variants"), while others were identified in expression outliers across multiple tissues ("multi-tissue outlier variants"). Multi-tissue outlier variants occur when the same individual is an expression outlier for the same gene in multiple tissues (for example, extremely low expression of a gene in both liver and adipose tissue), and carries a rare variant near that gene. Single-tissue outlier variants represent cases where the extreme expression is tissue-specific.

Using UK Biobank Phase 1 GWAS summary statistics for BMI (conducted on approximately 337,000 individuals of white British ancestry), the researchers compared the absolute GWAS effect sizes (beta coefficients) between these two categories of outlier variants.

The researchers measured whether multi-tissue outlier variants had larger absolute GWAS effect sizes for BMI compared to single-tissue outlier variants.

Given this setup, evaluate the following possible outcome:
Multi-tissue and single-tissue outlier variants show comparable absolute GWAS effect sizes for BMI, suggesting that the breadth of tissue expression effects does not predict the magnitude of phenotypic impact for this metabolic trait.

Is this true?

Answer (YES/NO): NO